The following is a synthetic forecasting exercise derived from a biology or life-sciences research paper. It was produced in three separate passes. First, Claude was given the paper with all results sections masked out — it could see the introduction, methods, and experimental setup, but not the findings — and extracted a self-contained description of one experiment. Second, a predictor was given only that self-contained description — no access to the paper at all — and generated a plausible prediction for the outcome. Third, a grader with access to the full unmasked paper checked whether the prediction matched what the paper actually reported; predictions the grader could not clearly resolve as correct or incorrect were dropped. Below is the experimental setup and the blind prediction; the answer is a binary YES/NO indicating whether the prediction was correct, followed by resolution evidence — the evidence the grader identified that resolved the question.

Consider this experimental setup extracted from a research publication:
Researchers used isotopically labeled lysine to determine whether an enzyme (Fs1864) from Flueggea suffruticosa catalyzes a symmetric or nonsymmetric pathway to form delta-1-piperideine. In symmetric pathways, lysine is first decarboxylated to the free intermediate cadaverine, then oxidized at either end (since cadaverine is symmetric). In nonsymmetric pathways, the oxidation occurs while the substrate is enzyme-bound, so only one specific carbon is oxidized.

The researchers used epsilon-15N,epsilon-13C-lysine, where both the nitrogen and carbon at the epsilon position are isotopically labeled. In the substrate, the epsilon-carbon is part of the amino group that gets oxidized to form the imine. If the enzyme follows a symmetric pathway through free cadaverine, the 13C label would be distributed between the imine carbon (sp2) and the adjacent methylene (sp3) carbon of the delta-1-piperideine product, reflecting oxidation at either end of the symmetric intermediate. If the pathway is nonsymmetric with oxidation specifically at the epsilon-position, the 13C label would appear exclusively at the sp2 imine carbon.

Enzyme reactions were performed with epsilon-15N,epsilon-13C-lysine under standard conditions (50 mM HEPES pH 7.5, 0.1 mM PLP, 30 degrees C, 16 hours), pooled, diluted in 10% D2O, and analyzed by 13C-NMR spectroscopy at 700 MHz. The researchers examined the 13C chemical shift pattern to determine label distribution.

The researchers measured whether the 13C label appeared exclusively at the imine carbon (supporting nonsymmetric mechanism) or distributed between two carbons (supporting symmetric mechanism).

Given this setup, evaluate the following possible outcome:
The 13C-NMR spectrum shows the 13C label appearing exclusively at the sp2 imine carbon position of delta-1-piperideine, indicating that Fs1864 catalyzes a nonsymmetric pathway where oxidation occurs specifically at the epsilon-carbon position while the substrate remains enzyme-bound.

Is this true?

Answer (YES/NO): NO